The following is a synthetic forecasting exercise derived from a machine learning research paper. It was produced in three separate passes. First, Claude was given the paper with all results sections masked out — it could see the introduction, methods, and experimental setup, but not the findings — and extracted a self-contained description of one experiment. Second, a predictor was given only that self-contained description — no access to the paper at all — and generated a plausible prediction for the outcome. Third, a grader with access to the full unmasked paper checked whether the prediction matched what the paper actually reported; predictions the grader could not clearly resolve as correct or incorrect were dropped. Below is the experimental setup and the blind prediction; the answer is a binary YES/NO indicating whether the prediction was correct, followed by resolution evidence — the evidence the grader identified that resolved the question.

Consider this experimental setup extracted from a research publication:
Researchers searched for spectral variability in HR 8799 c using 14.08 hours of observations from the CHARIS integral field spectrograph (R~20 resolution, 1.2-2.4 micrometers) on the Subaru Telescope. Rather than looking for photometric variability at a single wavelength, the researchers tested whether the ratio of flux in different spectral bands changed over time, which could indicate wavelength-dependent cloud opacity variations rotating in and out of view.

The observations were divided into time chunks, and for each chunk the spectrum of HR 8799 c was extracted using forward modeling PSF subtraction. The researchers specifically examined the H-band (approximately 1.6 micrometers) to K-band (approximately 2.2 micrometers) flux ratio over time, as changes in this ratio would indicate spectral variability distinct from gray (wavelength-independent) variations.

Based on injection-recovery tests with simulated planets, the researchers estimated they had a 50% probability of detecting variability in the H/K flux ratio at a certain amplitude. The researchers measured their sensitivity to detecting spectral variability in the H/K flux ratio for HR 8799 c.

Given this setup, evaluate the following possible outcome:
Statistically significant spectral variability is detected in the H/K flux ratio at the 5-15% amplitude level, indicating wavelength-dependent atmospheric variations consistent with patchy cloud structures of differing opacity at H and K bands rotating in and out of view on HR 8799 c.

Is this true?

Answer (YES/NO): NO